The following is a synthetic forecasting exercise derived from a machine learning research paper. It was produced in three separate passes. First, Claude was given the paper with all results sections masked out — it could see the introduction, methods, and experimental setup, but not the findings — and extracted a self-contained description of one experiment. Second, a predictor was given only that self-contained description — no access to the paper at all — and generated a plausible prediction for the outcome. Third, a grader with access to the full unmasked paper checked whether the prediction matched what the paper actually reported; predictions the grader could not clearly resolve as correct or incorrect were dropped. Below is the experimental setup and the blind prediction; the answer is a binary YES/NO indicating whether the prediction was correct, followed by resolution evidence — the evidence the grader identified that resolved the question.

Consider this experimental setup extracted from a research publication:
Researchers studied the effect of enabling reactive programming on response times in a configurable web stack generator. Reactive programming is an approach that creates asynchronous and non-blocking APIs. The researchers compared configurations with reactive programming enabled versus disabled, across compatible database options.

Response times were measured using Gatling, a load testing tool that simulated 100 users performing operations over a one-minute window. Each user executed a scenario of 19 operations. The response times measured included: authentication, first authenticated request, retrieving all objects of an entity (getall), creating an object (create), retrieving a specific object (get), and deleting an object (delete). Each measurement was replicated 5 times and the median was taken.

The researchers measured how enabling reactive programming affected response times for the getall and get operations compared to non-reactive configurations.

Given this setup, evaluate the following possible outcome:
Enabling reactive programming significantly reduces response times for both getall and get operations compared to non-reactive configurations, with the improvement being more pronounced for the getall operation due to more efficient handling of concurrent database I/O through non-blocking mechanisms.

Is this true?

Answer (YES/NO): NO